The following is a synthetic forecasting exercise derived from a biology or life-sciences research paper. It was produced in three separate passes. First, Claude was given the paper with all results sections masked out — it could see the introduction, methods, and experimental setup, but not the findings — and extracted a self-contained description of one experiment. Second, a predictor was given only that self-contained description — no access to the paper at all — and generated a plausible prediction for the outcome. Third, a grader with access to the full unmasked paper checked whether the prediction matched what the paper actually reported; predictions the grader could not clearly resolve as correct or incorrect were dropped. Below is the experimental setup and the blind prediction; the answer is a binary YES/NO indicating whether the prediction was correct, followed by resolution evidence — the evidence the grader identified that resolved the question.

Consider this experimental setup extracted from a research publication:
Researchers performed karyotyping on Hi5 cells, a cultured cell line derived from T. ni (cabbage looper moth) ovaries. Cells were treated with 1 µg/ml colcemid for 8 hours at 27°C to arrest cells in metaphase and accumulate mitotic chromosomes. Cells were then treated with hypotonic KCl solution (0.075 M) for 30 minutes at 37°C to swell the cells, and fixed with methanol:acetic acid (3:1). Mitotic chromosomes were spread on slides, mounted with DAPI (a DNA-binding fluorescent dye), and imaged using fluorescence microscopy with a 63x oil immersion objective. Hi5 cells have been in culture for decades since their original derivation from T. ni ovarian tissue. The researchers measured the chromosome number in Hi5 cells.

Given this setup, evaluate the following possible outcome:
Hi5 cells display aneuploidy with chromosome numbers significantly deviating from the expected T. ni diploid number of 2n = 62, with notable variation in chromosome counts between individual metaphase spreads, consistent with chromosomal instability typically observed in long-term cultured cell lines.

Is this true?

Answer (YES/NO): NO